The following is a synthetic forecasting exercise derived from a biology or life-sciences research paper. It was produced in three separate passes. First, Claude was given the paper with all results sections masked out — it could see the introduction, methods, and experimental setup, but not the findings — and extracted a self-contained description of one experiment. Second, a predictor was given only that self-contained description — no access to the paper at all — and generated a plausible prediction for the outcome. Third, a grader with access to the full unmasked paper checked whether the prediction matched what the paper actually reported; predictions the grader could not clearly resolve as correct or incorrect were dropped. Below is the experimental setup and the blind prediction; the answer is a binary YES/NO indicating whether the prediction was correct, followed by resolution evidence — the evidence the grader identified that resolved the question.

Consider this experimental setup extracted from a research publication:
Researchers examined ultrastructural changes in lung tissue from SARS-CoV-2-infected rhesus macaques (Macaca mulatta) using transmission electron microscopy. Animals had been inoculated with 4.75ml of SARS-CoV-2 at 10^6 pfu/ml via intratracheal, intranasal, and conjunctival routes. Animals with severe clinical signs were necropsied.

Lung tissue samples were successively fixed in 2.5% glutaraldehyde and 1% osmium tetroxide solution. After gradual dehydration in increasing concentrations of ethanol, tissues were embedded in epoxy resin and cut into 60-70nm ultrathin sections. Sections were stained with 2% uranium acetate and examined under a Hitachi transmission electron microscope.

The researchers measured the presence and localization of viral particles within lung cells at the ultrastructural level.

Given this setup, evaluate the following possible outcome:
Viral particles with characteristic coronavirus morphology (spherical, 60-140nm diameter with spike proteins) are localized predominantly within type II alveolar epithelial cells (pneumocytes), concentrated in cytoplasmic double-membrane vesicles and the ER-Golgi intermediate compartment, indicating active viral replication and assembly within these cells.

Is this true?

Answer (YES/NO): NO